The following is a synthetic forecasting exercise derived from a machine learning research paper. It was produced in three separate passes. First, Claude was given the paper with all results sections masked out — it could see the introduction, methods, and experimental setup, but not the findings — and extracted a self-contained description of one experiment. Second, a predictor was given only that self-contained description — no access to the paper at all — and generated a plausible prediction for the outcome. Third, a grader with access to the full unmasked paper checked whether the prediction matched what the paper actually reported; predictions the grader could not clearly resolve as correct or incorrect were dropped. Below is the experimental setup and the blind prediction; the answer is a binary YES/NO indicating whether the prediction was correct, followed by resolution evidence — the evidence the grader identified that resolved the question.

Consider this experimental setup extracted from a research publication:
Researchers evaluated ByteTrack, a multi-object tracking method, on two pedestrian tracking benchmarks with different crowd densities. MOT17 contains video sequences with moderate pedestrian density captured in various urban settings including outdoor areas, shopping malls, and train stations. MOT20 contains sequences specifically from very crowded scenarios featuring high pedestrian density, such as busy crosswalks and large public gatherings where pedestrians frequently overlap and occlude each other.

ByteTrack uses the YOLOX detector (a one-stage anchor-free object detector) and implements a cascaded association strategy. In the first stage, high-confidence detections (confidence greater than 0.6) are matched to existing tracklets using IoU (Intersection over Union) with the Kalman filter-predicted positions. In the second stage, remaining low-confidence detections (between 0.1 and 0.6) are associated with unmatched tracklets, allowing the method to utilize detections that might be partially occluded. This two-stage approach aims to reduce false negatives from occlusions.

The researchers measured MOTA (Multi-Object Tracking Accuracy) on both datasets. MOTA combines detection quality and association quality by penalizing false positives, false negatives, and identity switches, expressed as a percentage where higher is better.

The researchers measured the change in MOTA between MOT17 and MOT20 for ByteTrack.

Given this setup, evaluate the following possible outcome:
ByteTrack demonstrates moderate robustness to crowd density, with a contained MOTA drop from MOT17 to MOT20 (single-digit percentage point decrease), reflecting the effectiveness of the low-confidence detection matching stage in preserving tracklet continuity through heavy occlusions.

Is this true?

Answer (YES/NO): YES